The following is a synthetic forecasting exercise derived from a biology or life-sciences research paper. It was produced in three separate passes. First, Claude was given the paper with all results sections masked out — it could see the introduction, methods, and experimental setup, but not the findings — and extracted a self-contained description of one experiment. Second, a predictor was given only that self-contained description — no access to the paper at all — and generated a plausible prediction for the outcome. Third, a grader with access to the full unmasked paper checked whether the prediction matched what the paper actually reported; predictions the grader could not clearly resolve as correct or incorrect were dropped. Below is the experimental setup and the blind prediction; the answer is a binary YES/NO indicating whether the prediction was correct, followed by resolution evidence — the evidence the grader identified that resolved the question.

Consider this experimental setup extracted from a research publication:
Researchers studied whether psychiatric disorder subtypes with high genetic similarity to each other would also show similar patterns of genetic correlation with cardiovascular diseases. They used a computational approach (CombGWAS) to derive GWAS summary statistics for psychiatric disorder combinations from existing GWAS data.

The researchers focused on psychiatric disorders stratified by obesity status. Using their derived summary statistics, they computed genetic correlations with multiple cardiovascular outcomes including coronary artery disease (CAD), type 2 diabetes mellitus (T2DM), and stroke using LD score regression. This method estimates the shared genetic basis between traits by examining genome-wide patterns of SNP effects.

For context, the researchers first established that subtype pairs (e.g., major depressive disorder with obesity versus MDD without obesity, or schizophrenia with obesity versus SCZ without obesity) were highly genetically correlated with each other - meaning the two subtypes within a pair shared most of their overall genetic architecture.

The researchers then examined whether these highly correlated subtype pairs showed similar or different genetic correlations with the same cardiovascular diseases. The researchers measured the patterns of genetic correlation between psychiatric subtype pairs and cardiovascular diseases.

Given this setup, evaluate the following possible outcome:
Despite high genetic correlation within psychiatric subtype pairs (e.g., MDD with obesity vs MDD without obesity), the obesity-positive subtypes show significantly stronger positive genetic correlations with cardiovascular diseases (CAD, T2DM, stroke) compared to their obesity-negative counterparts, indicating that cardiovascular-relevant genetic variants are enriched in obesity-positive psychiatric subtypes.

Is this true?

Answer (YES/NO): NO